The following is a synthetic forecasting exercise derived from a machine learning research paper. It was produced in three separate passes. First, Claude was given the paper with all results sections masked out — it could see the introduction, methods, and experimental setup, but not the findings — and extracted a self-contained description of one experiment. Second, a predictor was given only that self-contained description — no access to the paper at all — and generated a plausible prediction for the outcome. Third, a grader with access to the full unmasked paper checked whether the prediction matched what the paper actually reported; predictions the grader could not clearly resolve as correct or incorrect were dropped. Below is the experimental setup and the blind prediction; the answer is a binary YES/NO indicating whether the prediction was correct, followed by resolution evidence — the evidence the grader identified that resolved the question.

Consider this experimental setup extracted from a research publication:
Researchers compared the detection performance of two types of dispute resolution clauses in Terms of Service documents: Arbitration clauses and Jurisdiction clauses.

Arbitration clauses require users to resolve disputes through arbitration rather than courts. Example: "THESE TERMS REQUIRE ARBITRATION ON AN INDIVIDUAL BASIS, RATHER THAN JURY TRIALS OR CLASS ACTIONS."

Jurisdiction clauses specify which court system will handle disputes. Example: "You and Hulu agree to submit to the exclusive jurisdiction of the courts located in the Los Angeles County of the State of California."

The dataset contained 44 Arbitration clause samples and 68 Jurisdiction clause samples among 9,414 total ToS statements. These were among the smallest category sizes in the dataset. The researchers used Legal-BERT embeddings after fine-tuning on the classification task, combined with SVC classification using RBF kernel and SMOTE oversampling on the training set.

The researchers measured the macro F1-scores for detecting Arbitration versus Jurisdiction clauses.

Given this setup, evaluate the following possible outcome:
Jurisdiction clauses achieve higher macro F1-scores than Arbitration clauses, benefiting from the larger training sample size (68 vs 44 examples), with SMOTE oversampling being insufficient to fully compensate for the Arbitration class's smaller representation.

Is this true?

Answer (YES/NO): NO